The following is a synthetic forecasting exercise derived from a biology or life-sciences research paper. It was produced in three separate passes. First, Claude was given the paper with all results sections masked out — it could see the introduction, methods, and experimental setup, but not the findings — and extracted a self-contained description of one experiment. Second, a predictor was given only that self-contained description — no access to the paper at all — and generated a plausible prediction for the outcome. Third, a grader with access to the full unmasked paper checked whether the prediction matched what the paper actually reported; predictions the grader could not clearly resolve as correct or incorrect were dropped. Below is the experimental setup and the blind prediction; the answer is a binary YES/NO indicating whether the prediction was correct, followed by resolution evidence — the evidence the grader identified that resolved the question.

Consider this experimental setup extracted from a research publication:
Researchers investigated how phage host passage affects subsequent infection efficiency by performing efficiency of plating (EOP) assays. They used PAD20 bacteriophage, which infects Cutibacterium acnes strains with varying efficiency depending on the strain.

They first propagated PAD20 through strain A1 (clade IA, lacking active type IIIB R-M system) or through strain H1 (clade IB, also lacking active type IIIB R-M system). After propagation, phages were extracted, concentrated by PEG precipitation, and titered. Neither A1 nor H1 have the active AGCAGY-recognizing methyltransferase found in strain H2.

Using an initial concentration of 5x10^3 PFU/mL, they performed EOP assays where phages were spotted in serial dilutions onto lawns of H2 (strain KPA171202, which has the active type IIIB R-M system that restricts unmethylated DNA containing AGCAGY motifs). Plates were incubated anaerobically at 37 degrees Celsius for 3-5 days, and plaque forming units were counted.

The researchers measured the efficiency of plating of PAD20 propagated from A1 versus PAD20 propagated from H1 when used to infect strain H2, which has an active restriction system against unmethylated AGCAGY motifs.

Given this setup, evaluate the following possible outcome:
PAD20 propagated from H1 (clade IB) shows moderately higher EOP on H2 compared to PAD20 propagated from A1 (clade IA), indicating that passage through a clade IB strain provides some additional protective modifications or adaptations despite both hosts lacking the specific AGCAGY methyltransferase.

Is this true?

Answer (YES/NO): NO